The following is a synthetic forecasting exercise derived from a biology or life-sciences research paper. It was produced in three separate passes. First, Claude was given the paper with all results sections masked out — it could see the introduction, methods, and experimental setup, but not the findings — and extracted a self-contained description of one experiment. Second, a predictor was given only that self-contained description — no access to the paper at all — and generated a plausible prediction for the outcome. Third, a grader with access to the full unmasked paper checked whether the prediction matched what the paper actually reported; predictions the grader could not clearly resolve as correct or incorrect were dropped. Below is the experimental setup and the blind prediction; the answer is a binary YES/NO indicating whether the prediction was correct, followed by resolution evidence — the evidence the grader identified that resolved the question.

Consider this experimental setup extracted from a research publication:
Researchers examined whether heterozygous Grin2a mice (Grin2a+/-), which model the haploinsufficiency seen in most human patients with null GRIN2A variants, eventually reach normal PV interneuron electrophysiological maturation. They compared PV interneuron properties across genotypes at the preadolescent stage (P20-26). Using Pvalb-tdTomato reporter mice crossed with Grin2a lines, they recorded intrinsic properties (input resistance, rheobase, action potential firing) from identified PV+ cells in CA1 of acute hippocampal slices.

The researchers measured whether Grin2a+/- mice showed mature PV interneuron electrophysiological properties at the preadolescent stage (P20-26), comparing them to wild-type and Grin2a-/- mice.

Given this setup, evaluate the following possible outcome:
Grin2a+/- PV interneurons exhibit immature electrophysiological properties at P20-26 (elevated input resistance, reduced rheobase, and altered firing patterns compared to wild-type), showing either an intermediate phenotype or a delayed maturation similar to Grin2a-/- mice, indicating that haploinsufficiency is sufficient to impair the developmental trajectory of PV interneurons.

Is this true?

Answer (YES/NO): NO